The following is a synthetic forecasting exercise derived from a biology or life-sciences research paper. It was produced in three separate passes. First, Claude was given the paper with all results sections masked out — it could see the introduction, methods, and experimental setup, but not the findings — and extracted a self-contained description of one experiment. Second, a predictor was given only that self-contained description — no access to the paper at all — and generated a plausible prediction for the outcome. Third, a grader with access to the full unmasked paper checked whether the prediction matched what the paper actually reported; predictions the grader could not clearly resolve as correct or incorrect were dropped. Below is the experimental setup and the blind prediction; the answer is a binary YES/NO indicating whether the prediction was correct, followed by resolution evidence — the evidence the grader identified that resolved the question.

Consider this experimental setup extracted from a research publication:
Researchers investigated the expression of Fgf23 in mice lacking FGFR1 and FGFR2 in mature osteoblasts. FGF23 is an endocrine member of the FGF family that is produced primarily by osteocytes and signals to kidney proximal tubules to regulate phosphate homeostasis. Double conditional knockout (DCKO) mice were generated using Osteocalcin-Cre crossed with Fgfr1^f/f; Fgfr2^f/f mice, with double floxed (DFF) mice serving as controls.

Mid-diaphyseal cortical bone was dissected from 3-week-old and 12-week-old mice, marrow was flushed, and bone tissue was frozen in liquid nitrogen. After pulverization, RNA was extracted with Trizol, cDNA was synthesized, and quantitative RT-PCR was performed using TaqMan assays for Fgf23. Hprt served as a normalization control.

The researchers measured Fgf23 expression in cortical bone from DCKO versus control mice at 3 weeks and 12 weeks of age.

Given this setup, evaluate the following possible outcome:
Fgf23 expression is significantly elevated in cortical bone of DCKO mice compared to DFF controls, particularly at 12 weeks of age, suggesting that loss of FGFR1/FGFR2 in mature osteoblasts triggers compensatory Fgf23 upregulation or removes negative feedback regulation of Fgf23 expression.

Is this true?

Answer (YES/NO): NO